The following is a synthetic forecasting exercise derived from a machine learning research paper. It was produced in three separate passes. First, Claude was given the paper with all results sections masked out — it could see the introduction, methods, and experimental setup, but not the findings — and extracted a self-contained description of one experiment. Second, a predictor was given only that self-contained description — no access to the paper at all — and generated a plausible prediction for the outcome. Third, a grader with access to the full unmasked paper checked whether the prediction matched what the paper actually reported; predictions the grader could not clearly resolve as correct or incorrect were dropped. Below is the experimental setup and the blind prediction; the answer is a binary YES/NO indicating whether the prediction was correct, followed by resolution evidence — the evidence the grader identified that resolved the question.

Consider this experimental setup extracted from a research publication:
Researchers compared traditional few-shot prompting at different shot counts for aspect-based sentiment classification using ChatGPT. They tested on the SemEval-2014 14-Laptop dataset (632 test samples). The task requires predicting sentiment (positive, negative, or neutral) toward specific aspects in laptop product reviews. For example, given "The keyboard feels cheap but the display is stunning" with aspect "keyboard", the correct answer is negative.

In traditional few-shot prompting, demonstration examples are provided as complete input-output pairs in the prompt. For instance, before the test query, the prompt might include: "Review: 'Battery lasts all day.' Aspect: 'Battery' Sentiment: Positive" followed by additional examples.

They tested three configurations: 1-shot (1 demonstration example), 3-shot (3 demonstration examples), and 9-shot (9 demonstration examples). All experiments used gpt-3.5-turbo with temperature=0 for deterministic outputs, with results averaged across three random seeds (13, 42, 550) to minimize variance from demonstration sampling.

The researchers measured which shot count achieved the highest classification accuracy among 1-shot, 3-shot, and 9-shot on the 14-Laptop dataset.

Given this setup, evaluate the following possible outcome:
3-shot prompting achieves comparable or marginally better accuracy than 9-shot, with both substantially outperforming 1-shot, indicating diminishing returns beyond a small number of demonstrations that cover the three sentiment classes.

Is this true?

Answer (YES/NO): NO